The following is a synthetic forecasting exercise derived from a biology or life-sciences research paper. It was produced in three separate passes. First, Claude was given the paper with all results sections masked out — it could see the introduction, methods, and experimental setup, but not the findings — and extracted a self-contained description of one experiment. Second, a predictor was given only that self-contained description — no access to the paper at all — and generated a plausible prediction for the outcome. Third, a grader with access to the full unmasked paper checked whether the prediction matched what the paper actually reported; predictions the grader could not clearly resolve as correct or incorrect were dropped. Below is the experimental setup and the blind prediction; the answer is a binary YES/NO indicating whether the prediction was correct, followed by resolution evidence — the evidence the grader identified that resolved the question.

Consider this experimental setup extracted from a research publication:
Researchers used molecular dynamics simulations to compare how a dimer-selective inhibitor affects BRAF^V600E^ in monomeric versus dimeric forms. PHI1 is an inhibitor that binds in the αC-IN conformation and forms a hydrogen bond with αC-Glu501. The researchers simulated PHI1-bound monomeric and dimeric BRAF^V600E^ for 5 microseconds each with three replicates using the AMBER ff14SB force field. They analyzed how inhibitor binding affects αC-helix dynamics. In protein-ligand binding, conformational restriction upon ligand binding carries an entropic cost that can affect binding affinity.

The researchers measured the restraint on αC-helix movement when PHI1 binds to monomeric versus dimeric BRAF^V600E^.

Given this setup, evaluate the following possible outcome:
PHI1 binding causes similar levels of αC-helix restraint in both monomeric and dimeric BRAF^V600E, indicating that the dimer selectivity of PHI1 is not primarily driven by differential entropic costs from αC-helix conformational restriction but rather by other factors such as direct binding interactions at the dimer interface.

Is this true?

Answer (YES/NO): NO